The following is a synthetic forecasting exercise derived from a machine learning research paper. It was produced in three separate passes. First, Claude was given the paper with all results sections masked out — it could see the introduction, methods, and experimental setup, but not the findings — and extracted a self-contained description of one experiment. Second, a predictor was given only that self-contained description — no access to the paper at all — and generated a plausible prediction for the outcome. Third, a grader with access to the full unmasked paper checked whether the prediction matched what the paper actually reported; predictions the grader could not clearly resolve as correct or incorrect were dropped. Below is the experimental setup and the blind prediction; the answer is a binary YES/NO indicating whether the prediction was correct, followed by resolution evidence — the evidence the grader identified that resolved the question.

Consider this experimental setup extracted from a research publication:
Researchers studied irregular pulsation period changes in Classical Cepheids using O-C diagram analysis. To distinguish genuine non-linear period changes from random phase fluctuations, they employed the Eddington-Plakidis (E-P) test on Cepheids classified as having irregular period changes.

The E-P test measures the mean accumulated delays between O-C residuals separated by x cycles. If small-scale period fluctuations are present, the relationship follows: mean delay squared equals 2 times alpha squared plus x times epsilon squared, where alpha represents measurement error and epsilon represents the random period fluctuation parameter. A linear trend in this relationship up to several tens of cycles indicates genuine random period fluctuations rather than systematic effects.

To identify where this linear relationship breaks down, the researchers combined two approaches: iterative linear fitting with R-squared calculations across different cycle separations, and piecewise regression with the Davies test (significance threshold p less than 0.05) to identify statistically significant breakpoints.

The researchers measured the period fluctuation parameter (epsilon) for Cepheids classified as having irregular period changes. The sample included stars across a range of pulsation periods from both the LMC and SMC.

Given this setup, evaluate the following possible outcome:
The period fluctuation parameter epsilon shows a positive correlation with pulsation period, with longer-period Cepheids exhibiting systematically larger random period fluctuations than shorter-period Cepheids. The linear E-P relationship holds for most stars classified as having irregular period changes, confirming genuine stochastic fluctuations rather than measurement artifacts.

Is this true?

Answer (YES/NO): YES